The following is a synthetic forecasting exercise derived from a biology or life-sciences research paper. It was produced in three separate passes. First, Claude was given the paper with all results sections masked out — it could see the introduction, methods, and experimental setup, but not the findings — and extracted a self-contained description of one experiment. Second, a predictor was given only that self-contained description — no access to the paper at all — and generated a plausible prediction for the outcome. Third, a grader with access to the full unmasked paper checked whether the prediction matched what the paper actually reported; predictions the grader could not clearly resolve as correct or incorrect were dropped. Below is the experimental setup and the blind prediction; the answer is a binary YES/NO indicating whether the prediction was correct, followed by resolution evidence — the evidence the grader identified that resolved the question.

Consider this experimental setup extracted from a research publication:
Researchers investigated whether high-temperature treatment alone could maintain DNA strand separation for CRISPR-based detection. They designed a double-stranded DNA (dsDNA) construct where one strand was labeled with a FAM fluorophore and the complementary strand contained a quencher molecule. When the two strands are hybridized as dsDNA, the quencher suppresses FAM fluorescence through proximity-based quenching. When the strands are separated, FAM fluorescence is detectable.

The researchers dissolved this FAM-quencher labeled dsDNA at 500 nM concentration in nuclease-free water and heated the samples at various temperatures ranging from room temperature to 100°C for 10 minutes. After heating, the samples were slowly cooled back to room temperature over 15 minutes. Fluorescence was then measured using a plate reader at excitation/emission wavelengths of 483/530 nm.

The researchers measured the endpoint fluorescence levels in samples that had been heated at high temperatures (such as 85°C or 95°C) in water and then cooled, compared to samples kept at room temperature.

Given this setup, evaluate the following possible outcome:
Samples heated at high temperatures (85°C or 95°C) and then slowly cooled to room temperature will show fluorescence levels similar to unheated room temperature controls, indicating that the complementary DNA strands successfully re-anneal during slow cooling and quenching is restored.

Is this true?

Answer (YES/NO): YES